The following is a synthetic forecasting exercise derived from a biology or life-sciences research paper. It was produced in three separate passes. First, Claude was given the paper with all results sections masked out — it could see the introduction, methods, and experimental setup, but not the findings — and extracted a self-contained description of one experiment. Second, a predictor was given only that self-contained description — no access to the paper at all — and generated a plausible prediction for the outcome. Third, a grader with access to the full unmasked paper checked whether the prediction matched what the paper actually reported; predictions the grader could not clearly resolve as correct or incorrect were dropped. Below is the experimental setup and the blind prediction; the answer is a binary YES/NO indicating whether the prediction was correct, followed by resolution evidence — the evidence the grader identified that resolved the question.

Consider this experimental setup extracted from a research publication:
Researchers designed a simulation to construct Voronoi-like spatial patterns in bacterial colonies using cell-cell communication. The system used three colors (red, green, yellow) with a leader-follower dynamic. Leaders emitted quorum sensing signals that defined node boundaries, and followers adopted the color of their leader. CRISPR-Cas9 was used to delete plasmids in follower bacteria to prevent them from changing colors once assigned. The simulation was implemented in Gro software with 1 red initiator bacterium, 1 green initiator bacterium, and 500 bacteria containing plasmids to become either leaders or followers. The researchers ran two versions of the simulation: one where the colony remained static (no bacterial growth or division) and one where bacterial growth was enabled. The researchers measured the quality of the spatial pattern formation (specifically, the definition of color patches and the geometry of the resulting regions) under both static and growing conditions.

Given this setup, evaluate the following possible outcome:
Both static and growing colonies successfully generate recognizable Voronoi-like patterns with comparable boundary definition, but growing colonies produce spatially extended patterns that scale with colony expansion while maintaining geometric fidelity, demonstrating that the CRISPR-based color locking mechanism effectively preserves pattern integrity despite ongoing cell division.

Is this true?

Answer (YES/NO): NO